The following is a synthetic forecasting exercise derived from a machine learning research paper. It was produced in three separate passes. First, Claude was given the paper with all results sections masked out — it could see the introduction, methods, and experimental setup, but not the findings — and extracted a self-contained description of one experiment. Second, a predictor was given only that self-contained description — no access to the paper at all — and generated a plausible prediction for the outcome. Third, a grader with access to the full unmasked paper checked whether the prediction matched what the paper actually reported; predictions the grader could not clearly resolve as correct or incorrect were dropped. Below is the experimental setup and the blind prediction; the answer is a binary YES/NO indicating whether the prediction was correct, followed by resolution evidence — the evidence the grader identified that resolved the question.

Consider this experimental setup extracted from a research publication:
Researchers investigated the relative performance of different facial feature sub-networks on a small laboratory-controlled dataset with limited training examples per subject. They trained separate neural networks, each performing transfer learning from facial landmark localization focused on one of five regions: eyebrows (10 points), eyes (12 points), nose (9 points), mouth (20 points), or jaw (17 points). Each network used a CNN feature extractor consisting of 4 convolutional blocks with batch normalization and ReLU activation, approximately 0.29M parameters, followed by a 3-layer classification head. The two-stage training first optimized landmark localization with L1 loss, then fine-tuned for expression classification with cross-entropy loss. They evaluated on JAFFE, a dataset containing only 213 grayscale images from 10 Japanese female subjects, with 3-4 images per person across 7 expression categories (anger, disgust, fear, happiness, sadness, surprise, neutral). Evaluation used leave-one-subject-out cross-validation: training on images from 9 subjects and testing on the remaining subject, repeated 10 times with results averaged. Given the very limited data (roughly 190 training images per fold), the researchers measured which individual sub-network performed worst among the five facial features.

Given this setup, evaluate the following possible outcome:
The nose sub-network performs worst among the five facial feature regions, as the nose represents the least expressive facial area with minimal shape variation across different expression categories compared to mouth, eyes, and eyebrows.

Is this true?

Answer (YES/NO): YES